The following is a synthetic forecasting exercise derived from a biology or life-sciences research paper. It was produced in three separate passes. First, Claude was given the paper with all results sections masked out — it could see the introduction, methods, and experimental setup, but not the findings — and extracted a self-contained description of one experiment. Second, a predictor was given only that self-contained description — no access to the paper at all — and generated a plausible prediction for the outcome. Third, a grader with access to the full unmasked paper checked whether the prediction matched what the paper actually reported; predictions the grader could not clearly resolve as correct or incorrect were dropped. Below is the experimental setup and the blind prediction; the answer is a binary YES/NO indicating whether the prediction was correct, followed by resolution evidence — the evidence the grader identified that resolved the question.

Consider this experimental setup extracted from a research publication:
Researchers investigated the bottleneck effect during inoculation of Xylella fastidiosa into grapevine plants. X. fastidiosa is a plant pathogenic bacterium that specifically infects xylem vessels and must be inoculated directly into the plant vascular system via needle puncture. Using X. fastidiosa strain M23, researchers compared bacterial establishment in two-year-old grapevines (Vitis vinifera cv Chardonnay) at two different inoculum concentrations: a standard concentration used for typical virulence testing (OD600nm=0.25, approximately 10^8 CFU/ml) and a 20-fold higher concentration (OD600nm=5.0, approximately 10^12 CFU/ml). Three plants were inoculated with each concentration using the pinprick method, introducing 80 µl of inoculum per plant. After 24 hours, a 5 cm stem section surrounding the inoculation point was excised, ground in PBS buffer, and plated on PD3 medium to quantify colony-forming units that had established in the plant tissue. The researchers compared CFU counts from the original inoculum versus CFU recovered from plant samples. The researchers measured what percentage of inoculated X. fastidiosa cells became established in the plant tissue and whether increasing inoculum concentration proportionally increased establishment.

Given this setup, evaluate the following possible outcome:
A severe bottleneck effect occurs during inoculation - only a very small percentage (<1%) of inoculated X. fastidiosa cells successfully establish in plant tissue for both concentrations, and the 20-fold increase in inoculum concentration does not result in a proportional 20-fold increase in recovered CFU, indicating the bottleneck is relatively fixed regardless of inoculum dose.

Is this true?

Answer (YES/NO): YES